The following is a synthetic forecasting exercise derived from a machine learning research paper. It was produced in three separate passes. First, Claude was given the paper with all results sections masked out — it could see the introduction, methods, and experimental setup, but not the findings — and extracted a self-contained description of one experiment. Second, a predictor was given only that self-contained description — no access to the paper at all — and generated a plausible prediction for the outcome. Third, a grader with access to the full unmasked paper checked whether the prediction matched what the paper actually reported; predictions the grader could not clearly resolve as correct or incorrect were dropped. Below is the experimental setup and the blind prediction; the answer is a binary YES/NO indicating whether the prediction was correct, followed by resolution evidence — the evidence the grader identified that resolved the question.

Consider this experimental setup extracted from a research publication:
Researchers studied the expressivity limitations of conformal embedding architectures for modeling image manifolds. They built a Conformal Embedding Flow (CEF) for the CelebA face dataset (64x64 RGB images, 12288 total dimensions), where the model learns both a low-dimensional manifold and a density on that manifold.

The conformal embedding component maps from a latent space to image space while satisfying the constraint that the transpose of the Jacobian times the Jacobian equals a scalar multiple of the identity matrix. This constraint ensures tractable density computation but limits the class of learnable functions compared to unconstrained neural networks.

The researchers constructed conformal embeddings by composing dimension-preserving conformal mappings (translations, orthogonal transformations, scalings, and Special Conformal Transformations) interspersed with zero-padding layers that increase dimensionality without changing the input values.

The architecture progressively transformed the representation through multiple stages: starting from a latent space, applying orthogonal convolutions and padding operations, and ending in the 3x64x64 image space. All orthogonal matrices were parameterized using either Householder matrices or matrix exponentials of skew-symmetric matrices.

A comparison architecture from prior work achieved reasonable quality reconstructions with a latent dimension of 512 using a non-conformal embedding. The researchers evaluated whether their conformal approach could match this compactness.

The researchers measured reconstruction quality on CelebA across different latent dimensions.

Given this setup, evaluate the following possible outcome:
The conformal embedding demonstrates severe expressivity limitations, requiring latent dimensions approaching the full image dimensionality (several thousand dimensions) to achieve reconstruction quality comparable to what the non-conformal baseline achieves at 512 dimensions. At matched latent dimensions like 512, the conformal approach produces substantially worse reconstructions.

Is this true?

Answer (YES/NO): NO